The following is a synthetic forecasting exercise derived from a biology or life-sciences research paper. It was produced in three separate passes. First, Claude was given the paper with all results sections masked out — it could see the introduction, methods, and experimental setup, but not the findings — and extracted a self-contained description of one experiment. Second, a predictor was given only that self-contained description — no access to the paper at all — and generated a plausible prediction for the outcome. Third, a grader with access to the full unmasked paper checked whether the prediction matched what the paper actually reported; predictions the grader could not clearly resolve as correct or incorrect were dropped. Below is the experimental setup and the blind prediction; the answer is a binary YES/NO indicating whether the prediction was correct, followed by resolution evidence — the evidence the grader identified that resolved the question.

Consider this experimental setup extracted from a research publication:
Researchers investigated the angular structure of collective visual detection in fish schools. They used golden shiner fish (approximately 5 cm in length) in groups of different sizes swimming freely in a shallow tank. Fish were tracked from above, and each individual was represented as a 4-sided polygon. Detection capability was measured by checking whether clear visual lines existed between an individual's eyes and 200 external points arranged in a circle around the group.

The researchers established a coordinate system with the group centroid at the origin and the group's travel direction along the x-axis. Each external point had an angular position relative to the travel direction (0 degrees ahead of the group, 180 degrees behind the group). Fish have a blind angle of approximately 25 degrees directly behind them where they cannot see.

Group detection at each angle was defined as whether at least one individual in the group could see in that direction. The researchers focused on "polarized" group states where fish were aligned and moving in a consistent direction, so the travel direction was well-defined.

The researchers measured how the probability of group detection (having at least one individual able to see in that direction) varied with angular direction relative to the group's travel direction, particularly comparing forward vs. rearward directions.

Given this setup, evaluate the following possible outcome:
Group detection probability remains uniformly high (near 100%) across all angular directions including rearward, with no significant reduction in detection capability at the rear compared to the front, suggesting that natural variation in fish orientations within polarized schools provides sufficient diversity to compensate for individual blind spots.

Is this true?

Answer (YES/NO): NO